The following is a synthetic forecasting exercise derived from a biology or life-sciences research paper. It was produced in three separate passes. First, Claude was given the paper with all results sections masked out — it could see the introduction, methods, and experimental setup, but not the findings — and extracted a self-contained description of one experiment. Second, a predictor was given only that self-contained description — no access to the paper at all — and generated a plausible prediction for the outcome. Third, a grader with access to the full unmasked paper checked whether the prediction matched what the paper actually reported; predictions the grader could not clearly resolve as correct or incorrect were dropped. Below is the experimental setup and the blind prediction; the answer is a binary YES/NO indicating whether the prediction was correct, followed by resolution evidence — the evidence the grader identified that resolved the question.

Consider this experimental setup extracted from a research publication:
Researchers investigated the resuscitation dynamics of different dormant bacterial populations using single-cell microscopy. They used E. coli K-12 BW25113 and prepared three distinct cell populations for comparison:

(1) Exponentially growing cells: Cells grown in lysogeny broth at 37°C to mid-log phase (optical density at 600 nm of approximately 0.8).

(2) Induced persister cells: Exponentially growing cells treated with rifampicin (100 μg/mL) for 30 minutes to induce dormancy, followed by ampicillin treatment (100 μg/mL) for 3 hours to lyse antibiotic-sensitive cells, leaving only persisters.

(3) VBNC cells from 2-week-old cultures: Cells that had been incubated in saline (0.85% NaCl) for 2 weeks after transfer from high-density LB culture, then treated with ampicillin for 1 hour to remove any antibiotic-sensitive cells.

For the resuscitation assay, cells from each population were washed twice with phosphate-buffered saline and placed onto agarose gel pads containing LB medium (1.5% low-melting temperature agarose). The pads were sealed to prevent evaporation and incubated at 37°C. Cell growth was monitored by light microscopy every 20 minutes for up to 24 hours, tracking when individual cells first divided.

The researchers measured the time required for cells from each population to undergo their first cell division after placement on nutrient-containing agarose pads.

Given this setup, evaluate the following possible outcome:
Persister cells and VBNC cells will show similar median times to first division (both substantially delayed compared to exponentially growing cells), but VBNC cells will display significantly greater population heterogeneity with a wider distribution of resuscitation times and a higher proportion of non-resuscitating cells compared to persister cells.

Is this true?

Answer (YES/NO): NO